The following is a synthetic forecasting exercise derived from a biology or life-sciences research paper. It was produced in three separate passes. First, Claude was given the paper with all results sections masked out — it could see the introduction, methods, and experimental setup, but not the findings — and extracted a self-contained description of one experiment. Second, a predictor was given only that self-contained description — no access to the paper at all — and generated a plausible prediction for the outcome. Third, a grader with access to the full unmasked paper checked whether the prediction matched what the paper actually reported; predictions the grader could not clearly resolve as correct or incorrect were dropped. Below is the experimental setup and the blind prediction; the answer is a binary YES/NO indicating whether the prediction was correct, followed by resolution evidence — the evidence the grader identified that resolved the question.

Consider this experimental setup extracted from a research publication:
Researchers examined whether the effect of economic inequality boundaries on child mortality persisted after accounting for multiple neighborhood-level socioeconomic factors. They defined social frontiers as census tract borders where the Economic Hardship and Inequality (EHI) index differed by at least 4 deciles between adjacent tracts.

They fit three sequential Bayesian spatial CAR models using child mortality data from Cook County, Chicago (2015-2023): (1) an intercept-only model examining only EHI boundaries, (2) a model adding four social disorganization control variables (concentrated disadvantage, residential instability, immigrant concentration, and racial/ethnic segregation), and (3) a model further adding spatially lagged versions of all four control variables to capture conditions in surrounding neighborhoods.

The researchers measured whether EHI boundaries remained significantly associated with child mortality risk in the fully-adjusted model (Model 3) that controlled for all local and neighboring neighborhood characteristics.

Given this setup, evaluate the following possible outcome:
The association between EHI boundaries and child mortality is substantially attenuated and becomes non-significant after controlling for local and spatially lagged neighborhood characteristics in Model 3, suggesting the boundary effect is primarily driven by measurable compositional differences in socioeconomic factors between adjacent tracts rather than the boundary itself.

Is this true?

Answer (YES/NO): NO